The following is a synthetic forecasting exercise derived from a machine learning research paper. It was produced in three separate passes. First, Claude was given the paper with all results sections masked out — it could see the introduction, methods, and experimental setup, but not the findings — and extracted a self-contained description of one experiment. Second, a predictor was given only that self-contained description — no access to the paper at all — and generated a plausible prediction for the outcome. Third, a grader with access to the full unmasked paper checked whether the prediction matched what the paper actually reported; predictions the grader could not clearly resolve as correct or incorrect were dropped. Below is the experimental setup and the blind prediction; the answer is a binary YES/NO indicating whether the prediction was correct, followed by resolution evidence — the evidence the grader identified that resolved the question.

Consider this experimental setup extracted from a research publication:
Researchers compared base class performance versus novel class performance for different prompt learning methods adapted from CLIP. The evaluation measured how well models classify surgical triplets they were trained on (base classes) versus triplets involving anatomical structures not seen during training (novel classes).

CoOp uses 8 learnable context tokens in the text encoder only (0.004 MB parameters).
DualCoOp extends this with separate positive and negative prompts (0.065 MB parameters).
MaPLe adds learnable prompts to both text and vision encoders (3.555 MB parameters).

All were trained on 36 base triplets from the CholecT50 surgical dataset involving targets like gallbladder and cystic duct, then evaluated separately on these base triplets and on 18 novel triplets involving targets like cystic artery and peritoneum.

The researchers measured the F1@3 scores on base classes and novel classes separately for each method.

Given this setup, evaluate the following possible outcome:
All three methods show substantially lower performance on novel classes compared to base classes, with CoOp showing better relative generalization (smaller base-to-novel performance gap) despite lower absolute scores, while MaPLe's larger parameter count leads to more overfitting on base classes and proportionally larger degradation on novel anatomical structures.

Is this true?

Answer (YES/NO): NO